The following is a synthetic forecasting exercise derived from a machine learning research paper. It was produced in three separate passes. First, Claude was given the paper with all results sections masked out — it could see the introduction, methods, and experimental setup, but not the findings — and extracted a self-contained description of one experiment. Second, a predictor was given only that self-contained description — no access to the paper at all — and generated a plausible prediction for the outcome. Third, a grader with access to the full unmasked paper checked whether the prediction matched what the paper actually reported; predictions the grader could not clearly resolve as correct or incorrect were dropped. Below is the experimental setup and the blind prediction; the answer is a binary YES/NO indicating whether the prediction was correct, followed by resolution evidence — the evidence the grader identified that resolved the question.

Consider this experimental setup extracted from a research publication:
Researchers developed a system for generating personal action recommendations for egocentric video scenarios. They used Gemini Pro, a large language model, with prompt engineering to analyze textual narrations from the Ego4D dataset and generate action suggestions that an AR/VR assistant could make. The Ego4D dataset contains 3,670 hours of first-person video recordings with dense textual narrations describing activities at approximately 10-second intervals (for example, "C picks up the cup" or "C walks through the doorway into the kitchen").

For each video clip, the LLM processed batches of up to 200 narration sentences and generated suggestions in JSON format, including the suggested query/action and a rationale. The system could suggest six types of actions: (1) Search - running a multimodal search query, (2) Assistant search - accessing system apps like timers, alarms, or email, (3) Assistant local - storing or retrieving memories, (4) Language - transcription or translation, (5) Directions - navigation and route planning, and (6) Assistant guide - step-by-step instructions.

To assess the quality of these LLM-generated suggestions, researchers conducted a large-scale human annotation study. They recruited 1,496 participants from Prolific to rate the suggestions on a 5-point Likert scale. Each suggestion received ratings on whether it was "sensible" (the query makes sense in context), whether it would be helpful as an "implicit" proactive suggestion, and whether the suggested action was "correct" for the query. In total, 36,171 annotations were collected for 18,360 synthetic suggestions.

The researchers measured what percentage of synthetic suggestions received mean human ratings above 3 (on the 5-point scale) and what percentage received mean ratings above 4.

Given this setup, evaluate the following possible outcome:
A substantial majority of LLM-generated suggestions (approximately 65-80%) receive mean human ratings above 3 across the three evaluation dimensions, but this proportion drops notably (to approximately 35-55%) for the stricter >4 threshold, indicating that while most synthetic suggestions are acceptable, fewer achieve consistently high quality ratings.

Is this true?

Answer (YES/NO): YES